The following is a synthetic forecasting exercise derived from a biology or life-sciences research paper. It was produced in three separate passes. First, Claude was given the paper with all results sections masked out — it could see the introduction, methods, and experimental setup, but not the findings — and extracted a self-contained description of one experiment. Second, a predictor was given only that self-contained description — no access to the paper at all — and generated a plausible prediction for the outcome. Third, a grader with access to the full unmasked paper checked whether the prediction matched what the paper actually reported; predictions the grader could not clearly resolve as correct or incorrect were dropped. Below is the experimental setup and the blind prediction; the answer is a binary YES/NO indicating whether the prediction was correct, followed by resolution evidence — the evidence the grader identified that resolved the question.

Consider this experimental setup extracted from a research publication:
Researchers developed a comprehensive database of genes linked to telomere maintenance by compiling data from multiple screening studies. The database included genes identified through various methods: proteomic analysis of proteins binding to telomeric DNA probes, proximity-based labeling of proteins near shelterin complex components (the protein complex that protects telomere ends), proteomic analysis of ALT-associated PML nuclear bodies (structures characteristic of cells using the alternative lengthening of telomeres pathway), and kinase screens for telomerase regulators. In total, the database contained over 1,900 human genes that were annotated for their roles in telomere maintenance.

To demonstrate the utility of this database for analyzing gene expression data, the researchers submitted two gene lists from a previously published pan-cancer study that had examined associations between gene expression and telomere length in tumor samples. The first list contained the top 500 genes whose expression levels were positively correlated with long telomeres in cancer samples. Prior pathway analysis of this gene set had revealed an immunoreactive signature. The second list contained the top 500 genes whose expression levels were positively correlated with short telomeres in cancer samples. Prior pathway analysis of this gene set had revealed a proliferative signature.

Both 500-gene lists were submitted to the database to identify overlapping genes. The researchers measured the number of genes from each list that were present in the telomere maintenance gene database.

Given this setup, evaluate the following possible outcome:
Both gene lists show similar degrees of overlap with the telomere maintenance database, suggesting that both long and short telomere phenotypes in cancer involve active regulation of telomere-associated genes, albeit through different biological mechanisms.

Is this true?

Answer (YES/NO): NO